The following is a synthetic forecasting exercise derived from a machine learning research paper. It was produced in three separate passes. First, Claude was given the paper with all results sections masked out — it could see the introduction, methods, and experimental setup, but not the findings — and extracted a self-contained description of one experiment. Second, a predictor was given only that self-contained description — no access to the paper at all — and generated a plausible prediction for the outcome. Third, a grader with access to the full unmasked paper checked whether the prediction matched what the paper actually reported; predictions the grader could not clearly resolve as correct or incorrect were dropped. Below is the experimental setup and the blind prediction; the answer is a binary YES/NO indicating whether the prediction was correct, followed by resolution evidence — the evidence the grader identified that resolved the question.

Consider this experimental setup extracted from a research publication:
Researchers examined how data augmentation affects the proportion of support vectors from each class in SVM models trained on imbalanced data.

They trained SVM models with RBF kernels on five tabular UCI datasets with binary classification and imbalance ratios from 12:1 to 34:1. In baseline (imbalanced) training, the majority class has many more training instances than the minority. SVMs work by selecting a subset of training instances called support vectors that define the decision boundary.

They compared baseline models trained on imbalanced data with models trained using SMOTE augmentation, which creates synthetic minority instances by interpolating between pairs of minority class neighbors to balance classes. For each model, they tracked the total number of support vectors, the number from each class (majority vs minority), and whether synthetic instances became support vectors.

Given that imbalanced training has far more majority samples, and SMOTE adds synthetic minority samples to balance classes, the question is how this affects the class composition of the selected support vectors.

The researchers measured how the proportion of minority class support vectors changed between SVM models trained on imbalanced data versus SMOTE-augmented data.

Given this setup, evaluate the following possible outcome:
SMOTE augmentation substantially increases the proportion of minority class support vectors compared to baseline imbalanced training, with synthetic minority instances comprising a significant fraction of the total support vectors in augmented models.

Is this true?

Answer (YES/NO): YES